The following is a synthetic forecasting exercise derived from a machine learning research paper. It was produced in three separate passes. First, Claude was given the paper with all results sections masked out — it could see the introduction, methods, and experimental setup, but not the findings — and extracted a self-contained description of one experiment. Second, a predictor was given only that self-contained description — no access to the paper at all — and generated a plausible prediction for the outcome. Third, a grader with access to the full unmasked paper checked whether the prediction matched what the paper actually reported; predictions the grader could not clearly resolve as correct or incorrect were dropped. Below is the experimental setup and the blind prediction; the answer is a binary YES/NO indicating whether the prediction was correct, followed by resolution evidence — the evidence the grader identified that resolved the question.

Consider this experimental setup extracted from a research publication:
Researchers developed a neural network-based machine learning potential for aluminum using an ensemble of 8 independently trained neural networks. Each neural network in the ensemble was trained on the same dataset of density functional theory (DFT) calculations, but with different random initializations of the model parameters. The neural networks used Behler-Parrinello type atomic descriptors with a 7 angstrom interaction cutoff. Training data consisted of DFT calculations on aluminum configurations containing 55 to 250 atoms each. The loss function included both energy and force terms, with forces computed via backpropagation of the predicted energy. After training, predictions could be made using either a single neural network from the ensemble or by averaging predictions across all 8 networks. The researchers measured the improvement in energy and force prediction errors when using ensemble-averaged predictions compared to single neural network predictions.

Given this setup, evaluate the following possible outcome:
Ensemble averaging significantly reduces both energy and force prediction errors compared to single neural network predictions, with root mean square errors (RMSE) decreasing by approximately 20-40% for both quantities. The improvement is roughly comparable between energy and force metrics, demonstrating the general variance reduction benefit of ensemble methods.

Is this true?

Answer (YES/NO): NO